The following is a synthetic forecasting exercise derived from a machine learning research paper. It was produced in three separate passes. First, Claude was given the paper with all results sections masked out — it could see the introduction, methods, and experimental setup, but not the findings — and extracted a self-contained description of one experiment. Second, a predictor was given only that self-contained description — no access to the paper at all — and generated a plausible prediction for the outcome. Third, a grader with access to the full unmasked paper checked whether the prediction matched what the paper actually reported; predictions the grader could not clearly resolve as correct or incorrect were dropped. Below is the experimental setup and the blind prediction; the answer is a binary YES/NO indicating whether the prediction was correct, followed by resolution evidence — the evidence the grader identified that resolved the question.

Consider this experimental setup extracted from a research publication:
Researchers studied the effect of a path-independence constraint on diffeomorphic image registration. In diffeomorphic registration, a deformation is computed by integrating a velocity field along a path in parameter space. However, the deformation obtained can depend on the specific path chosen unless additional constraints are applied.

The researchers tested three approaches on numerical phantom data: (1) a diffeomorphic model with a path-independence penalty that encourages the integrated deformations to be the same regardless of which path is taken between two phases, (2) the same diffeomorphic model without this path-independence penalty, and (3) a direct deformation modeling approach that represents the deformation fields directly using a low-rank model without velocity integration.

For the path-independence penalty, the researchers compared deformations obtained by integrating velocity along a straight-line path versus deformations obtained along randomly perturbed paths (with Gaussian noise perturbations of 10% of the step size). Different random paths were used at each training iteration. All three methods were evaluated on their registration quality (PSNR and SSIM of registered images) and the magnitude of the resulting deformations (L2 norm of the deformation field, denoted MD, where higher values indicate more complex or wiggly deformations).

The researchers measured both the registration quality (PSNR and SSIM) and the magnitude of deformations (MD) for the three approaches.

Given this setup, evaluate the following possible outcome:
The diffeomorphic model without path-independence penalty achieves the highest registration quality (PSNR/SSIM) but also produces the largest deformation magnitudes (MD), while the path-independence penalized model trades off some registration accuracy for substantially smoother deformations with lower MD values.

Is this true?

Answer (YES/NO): NO